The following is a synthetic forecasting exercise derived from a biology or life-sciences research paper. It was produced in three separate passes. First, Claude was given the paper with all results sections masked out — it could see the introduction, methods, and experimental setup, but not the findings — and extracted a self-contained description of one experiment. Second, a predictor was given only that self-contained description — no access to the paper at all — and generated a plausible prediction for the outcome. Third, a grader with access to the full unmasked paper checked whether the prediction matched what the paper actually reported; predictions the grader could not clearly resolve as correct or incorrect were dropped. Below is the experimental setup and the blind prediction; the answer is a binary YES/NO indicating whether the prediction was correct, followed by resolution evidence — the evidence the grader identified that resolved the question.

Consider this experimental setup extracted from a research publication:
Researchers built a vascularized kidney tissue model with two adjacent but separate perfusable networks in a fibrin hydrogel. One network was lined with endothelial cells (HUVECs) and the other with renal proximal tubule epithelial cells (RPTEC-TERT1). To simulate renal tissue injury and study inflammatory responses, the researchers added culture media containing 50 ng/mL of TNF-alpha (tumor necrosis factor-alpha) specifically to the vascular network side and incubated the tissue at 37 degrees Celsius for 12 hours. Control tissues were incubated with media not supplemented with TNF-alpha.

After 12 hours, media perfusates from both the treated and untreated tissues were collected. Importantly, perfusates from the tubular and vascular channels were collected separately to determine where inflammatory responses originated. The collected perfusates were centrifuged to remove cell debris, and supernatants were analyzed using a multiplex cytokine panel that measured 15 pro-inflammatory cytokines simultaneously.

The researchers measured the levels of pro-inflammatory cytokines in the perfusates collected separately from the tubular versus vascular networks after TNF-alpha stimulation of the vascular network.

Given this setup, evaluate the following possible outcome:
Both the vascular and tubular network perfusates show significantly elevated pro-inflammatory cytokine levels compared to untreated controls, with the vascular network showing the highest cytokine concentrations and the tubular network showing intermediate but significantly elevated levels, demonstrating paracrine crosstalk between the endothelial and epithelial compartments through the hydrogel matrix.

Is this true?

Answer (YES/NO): NO